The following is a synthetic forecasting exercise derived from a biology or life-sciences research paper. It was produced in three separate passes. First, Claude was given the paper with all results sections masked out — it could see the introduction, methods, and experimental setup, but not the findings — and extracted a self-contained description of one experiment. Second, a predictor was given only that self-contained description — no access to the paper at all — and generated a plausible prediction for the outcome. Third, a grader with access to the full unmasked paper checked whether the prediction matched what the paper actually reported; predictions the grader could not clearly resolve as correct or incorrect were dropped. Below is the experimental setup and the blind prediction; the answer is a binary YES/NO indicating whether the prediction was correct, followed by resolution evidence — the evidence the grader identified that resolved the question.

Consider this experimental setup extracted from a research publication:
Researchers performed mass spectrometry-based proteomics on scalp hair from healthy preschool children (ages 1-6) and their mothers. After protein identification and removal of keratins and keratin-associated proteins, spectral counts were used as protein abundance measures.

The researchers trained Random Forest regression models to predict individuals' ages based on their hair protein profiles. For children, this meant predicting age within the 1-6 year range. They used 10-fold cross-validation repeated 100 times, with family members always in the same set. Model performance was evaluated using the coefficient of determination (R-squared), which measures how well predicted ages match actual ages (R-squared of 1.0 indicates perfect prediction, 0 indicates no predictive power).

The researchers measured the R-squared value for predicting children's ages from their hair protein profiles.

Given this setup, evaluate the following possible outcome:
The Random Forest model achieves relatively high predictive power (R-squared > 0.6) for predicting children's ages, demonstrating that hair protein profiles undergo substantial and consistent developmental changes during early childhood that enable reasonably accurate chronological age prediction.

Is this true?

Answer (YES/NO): NO